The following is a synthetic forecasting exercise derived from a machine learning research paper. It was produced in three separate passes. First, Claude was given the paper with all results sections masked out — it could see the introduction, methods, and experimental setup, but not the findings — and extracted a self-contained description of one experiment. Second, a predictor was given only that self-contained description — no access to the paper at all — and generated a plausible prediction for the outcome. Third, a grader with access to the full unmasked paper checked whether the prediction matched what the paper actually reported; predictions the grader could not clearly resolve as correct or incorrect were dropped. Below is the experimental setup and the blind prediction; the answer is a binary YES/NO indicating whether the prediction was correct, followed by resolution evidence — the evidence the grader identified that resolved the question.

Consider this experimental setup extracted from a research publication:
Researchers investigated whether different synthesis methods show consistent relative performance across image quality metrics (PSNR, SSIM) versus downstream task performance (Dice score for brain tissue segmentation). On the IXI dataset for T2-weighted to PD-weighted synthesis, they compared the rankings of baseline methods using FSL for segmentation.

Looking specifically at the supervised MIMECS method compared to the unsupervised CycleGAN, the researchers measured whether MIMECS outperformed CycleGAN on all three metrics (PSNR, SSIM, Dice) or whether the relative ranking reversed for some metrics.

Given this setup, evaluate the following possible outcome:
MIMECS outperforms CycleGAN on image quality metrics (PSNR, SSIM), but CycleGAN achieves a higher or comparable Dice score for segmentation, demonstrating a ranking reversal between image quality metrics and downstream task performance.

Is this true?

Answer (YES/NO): NO